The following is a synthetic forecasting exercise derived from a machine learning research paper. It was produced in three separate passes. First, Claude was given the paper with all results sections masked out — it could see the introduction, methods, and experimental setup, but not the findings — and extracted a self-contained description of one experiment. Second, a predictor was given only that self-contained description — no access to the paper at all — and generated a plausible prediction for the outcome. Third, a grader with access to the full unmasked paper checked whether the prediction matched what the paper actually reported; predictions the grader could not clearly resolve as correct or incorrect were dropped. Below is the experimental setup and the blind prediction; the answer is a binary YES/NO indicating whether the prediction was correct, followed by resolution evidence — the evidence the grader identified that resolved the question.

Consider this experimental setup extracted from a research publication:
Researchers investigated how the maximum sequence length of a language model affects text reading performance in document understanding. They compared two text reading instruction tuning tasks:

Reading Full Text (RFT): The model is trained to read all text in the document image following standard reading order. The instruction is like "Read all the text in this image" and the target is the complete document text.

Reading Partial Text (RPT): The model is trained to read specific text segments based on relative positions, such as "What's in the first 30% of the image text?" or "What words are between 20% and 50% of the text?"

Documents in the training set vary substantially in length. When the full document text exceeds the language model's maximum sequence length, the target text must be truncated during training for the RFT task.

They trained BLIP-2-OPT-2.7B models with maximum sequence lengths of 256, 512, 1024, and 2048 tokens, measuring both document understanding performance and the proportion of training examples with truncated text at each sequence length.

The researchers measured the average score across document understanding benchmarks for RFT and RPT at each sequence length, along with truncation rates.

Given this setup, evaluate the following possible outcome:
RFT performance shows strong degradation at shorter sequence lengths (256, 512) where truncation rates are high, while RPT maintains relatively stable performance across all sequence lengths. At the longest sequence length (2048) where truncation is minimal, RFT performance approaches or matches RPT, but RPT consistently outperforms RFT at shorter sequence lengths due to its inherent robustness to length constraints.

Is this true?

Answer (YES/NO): NO